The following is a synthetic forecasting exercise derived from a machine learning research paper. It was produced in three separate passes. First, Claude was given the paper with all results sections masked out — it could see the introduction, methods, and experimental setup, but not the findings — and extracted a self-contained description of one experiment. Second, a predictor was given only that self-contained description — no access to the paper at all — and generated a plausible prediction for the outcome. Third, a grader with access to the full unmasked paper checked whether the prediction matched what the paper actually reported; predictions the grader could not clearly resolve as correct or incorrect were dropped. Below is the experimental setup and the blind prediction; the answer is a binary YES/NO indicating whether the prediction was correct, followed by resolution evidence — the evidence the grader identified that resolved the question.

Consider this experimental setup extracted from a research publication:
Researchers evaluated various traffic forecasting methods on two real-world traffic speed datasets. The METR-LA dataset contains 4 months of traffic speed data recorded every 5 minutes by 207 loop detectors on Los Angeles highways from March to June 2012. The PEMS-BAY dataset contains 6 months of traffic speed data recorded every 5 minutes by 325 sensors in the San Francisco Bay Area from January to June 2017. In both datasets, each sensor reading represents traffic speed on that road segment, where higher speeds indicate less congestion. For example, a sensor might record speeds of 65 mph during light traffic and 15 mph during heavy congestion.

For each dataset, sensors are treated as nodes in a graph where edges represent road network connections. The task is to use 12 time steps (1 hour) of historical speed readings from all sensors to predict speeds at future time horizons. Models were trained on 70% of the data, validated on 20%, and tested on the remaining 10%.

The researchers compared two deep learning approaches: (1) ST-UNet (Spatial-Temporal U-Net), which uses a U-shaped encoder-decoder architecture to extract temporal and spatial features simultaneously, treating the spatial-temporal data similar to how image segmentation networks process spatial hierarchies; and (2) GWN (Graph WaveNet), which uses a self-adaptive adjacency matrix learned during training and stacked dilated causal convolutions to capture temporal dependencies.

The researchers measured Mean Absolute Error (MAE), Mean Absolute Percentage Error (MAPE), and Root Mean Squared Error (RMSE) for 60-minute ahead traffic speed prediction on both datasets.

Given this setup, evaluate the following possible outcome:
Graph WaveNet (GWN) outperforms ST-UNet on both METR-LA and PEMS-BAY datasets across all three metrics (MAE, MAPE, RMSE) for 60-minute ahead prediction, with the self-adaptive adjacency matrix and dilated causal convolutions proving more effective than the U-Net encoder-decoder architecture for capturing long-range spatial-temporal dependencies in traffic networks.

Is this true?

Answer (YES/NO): NO